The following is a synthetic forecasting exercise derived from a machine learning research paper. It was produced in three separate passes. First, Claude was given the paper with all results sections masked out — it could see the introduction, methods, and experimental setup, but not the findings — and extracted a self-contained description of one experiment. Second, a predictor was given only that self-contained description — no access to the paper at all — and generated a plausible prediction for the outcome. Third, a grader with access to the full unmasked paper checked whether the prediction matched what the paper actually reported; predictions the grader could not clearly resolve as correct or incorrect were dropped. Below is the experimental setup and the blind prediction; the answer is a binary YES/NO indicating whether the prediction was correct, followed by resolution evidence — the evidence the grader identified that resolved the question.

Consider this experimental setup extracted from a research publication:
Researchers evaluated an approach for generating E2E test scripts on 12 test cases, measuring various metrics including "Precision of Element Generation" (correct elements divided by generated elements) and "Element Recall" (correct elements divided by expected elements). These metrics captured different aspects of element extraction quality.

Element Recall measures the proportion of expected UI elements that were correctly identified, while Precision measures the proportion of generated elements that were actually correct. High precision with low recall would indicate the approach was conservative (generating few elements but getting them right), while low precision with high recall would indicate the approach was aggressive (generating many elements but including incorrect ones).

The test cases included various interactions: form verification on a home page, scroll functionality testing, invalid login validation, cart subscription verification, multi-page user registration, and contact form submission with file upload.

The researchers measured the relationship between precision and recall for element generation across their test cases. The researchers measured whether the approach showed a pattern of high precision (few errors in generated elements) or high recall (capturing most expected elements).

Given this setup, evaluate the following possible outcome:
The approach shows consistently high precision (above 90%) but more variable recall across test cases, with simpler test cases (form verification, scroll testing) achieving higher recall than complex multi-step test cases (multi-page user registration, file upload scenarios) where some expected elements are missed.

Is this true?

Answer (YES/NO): NO